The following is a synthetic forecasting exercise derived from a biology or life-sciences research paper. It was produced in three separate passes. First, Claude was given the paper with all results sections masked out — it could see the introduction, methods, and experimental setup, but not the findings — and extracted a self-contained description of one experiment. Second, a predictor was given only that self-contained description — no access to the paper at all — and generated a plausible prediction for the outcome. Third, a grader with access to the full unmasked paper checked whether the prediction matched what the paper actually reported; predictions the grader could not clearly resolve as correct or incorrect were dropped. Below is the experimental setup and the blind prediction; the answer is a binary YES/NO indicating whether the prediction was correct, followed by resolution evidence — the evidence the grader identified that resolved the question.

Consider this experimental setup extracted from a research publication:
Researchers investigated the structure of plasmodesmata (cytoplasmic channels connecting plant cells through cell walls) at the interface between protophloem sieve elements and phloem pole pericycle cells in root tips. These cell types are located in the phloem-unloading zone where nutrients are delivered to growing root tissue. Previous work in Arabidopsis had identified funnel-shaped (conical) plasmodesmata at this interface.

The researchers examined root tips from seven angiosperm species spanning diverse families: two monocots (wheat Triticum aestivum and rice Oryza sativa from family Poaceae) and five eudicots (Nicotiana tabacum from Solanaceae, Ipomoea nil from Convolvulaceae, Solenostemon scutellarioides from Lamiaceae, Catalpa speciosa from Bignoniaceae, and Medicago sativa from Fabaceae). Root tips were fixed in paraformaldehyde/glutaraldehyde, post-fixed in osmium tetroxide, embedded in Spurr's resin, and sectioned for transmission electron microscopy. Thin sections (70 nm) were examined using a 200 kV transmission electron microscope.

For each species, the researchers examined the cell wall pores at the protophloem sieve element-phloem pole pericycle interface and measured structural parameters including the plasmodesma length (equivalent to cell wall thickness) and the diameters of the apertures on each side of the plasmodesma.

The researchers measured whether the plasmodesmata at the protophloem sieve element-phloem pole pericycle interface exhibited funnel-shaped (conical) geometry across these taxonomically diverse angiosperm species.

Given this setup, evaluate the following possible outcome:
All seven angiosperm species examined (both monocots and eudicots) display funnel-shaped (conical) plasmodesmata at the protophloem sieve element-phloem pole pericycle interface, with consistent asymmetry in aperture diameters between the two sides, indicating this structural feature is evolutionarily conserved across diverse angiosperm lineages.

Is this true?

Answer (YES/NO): YES